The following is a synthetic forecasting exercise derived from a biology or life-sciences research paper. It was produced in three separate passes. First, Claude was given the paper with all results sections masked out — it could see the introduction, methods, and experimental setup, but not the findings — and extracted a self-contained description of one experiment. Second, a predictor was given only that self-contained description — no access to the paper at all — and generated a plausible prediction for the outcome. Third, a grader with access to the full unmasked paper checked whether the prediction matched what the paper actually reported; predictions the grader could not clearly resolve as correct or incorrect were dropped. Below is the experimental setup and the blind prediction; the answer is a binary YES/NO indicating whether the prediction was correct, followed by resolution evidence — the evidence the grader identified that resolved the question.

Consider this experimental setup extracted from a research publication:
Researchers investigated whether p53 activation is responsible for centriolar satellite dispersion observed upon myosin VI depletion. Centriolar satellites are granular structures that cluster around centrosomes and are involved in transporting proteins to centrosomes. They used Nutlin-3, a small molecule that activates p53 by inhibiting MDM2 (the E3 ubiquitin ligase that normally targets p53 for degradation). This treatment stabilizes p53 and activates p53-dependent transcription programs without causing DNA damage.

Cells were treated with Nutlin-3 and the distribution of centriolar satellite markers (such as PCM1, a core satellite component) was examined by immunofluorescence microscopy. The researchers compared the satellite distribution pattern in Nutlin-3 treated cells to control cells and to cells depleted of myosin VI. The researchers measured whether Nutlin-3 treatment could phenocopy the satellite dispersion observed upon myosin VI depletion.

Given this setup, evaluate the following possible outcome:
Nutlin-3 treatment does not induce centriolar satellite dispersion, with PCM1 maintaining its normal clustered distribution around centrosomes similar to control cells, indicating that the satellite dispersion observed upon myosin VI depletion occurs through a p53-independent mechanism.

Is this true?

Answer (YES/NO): NO